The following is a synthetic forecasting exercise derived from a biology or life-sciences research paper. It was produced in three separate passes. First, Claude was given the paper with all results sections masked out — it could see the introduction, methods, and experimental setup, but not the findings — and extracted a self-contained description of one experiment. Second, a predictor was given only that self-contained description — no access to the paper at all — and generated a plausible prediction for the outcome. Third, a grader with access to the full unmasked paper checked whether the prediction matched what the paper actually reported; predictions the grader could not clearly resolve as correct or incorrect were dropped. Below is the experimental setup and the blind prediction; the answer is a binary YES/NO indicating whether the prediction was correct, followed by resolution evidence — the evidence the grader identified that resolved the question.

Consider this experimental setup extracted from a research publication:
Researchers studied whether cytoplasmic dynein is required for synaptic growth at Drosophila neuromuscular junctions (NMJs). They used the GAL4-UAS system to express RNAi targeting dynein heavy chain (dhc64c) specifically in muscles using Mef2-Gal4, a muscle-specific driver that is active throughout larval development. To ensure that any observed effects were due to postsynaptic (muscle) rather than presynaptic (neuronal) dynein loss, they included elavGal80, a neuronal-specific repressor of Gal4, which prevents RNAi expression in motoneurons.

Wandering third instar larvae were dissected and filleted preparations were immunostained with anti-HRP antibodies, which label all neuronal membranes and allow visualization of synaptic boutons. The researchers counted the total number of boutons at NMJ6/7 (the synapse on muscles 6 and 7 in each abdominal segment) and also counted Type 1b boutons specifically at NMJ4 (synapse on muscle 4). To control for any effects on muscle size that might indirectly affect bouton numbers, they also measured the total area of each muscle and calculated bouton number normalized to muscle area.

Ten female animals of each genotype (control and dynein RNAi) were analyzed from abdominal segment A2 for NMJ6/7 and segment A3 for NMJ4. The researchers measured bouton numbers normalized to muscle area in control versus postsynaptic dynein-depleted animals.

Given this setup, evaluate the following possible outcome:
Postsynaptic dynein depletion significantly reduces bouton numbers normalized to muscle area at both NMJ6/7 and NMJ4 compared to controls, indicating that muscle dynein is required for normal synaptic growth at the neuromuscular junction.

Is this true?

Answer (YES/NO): YES